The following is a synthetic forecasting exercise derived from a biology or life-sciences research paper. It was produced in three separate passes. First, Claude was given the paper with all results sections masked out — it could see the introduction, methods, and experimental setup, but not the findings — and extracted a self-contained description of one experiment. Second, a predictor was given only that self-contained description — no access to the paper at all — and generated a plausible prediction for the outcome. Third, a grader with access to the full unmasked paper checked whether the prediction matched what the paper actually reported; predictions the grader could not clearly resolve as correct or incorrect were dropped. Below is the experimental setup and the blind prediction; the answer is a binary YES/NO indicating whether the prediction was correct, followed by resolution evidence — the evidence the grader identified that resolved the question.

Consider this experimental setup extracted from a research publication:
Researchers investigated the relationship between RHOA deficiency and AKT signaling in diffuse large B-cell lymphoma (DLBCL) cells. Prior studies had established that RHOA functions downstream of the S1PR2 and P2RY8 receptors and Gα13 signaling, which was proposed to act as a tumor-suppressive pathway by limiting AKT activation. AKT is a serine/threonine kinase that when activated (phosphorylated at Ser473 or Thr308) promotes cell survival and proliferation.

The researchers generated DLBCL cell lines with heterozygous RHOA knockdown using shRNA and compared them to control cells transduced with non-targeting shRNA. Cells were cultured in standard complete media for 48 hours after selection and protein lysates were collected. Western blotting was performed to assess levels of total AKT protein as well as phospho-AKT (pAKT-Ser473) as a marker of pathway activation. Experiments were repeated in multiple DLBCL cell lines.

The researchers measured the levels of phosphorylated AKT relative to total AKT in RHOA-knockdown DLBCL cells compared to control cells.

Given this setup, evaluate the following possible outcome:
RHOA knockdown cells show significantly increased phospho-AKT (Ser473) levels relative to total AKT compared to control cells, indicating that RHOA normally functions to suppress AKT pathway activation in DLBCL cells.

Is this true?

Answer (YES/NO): YES